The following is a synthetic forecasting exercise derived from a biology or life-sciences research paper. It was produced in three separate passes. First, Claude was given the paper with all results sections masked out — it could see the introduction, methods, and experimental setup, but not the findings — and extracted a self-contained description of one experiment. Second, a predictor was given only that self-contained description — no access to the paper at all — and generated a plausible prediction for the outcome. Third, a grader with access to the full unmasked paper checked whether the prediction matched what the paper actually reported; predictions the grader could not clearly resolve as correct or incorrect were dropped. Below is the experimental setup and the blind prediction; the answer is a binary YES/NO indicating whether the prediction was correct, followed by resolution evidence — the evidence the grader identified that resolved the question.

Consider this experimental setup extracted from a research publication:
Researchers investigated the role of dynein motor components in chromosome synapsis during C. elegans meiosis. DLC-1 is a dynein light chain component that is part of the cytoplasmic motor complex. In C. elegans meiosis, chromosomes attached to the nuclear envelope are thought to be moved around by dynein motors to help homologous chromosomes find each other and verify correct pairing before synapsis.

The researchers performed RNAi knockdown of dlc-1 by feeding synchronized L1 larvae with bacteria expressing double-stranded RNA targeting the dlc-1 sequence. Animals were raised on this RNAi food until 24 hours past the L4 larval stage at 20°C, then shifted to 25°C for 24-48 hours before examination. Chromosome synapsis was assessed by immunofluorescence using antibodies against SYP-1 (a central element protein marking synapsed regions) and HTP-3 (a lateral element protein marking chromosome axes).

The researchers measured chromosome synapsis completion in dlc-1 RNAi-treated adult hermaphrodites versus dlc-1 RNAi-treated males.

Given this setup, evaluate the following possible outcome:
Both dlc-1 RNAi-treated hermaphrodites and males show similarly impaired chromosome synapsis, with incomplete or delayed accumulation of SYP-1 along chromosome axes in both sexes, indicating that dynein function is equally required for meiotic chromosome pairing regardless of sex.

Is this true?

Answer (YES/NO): NO